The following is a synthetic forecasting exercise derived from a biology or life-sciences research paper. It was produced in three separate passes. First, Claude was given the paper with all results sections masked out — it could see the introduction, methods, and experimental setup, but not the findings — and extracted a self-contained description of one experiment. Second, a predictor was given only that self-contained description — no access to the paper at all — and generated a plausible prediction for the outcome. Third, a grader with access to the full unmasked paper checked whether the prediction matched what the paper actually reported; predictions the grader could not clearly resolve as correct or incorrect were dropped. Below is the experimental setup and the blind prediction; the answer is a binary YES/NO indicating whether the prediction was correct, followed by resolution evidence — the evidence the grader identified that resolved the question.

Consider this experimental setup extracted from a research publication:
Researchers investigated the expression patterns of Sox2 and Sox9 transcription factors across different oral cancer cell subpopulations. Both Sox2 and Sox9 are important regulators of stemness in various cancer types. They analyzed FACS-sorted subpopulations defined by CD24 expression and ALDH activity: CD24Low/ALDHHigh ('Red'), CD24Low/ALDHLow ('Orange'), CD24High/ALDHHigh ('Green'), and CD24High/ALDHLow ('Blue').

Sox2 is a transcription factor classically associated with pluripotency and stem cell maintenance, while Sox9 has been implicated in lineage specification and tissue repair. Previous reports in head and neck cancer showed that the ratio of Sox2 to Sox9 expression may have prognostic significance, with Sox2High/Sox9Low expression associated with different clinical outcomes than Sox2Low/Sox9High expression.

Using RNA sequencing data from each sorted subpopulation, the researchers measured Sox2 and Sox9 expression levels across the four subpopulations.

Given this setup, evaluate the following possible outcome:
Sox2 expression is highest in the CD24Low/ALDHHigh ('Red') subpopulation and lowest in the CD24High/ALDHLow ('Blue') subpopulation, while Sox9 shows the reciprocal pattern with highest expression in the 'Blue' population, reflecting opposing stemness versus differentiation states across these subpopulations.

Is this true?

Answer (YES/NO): NO